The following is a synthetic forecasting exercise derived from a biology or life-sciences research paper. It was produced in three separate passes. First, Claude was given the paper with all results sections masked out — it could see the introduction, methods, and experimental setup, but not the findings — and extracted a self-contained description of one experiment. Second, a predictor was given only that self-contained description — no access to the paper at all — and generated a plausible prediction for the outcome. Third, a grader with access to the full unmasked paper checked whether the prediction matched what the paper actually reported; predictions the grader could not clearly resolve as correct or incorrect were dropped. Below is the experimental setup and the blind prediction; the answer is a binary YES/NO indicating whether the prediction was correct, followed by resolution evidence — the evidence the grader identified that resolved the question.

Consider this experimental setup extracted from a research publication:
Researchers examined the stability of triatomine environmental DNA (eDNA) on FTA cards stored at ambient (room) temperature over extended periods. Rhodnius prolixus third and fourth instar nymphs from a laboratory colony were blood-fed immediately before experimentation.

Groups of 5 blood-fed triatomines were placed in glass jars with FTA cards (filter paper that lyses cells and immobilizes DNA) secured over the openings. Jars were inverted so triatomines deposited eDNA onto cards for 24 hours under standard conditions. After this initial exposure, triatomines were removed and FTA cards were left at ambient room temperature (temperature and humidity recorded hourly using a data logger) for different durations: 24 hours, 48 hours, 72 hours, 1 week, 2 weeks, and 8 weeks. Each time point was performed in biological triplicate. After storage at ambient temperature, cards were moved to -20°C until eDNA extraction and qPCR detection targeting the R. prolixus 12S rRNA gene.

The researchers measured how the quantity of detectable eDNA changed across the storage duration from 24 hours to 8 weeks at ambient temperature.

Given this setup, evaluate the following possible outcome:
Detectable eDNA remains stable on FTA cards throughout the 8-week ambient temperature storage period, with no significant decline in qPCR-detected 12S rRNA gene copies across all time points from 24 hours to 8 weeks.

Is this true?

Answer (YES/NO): NO